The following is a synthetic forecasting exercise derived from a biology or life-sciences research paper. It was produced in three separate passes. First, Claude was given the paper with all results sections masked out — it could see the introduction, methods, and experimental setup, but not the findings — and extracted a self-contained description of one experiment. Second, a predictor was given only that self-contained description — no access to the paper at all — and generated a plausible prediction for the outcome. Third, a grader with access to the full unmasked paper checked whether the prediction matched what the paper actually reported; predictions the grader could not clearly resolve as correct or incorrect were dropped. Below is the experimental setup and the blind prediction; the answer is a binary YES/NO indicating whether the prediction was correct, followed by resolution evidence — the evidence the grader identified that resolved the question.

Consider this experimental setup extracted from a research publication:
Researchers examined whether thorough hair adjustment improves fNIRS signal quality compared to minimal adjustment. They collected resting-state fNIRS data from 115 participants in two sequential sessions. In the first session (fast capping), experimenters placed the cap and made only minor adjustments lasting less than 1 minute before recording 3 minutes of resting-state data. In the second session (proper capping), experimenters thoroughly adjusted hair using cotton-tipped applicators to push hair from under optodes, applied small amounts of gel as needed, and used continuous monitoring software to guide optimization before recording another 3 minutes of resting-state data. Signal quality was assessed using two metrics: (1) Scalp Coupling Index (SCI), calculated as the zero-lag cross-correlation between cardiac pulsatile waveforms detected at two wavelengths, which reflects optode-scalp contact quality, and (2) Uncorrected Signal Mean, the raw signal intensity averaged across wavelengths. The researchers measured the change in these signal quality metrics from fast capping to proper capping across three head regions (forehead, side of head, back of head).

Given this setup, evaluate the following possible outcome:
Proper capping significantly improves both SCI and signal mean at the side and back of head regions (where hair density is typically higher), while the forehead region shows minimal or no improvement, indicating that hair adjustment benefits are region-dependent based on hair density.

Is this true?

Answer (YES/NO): NO